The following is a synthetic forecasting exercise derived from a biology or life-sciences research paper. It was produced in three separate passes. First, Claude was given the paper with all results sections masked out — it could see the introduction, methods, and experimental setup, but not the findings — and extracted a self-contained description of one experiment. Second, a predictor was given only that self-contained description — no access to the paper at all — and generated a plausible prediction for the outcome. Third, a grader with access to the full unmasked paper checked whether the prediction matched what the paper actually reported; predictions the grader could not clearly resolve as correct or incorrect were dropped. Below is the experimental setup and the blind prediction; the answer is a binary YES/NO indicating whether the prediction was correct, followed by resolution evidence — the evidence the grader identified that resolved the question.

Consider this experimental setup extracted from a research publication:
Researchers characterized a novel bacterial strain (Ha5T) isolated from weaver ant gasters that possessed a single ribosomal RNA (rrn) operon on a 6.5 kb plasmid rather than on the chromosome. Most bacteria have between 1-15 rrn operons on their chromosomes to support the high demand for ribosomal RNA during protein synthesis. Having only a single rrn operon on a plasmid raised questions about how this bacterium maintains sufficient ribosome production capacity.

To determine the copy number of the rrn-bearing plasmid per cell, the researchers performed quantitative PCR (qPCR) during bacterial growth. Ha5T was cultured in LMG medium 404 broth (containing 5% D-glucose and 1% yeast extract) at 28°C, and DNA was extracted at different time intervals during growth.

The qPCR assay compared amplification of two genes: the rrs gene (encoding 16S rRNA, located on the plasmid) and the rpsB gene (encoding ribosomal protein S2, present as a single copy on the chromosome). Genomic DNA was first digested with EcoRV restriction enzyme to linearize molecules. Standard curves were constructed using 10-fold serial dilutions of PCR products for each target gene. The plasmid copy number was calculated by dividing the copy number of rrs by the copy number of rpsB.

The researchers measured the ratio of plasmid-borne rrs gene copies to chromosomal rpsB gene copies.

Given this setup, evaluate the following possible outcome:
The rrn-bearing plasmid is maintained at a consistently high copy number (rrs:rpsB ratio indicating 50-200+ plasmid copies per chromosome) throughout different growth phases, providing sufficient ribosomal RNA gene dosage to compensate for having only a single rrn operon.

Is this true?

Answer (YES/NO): NO